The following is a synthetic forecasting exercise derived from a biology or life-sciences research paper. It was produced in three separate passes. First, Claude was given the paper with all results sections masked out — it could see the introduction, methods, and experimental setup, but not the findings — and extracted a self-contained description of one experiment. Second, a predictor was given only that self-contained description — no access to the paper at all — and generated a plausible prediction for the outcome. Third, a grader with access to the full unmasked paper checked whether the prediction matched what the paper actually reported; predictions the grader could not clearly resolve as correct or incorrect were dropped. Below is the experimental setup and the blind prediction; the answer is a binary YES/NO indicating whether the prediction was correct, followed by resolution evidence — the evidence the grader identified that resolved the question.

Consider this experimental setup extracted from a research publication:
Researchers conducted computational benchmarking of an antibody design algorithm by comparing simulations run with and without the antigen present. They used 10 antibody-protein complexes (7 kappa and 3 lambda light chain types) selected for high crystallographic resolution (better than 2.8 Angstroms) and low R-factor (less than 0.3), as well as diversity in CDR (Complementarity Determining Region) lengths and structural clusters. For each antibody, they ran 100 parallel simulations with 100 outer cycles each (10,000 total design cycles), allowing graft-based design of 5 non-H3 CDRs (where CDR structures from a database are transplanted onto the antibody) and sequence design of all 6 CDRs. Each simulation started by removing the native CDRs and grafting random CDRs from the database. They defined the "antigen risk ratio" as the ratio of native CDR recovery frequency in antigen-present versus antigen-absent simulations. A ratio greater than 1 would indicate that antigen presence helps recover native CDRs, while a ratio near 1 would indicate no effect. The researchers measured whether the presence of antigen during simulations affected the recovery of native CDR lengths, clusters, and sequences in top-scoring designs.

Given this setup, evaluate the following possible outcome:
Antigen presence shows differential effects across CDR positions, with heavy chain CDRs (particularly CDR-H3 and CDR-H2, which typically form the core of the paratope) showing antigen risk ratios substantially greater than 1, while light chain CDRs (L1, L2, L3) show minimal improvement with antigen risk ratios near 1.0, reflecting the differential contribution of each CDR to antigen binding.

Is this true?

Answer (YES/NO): NO